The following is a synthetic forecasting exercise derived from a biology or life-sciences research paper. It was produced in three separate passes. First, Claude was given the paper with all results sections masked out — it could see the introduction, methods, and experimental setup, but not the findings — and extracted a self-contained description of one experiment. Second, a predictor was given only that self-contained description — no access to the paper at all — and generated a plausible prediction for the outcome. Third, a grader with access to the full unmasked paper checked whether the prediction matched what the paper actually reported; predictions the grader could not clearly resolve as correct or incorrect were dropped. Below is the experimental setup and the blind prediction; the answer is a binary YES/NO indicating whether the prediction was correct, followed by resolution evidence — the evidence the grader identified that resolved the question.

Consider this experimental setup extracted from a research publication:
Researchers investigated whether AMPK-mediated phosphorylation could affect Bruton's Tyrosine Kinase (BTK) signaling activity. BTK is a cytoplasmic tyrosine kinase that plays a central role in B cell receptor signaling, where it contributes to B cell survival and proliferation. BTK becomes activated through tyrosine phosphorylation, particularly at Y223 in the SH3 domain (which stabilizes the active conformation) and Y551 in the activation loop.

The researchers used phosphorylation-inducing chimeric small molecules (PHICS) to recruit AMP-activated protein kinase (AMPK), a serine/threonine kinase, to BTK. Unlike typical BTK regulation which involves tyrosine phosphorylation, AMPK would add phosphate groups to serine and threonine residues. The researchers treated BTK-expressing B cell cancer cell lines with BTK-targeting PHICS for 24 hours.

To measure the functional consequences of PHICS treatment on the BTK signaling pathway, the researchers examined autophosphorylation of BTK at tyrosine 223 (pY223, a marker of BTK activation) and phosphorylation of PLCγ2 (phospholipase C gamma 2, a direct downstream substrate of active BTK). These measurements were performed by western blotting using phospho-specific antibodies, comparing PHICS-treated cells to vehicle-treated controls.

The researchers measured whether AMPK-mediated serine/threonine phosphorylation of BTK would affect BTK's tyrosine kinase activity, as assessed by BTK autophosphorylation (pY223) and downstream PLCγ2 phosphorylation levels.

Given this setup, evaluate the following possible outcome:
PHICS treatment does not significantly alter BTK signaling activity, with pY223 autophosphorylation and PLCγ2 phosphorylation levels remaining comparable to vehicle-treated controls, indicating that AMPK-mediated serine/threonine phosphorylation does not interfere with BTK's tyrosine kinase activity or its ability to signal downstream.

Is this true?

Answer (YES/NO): NO